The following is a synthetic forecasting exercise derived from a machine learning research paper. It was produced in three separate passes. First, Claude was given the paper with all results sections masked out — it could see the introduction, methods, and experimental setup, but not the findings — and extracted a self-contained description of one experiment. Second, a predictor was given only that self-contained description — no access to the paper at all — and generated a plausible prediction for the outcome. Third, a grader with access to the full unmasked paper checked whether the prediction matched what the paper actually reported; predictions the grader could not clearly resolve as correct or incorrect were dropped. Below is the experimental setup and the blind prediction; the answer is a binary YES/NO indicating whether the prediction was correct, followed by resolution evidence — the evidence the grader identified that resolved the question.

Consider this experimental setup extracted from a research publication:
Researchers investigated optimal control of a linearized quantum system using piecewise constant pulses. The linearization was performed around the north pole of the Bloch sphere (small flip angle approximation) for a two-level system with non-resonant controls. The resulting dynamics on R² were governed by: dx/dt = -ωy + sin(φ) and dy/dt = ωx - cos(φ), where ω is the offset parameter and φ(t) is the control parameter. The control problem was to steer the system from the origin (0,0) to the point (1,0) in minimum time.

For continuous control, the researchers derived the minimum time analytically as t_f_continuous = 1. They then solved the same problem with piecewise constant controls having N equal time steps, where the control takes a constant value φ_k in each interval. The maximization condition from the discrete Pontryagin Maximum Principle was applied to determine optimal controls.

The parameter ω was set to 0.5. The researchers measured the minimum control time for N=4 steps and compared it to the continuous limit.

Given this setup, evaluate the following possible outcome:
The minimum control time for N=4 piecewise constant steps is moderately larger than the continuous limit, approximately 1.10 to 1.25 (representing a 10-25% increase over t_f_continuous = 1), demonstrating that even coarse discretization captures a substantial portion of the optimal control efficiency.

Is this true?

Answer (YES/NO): NO